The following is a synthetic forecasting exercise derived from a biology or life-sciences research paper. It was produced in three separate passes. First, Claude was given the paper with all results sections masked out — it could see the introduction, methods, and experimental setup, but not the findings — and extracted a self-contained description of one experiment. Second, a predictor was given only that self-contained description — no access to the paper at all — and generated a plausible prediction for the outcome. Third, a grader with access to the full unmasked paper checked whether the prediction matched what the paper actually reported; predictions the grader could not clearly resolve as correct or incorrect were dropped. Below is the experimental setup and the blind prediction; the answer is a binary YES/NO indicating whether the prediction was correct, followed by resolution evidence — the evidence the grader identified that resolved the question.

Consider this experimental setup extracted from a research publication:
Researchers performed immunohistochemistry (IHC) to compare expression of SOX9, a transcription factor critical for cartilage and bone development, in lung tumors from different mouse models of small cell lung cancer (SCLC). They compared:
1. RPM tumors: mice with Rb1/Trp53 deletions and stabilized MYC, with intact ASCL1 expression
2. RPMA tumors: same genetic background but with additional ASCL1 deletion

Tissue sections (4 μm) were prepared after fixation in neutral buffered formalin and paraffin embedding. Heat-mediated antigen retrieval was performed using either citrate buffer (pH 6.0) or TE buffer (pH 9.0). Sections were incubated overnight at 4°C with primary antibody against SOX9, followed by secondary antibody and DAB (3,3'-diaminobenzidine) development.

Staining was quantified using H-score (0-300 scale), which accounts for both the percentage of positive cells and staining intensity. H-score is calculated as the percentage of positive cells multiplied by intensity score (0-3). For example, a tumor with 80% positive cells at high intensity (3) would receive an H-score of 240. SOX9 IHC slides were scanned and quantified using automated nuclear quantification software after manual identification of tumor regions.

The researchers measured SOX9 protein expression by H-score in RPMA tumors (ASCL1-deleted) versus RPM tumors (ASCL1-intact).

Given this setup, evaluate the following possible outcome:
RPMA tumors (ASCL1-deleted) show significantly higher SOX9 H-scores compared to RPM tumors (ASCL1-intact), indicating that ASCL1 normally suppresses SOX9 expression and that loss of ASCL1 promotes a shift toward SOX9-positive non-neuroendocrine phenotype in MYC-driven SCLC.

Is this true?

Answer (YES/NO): YES